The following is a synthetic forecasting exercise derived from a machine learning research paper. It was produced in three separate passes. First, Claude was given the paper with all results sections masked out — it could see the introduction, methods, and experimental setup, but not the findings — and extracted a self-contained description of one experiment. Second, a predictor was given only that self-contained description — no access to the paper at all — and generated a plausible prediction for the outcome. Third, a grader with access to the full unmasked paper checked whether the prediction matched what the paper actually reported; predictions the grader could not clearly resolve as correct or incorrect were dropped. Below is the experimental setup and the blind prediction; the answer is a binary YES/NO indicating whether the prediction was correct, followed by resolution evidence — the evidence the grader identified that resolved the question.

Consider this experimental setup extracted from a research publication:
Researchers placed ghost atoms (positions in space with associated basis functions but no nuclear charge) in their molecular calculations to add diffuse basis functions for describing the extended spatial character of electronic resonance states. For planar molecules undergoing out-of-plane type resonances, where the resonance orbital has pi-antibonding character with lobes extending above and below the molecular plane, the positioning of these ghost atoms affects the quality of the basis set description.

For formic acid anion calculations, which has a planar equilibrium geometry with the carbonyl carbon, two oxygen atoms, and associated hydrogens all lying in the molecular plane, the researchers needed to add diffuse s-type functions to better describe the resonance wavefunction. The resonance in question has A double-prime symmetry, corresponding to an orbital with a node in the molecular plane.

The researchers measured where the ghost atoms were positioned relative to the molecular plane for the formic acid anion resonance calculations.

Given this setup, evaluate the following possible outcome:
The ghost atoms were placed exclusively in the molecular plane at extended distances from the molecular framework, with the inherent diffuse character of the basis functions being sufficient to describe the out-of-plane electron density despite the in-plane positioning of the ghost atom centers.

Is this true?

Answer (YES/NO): NO